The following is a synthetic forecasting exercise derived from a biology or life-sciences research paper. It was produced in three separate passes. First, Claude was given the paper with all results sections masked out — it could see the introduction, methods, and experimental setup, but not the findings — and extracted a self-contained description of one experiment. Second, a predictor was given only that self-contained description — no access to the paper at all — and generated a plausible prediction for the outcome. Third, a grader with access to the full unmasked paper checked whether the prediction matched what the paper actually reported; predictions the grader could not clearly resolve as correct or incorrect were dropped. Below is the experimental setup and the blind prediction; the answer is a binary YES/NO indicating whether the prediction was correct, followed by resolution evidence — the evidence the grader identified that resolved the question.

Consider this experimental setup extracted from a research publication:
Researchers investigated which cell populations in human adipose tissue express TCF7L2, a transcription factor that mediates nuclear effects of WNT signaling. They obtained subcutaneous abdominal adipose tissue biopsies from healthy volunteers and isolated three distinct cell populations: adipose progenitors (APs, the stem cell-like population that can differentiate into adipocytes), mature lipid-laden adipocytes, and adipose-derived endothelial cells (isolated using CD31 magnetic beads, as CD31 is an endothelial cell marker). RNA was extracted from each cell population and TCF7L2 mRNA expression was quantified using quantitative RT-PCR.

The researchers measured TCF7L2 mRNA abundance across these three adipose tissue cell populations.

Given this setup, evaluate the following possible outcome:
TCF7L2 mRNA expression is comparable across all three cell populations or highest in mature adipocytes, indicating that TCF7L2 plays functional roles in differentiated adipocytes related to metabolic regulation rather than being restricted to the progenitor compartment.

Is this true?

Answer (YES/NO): NO